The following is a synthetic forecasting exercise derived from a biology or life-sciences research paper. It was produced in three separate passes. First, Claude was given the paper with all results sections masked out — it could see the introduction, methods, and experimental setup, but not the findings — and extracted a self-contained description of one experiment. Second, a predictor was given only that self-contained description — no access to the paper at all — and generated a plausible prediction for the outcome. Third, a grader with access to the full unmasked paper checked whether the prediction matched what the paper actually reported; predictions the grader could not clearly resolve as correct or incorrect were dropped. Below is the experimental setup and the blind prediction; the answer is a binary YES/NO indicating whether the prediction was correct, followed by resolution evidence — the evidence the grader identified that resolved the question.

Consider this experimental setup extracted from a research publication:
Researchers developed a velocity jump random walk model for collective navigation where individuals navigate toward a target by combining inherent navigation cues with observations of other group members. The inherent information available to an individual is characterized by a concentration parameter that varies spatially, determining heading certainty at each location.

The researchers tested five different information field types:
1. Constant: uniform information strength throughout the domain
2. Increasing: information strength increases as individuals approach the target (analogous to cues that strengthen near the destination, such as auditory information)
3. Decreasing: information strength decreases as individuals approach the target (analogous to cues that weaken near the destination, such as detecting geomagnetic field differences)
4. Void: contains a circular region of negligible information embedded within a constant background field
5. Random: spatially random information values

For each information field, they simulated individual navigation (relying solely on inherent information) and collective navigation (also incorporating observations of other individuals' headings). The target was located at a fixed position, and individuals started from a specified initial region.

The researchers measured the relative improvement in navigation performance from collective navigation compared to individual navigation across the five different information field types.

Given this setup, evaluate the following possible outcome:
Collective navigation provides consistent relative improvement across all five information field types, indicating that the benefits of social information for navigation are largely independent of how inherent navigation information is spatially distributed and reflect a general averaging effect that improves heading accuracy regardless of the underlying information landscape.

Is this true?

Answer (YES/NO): NO